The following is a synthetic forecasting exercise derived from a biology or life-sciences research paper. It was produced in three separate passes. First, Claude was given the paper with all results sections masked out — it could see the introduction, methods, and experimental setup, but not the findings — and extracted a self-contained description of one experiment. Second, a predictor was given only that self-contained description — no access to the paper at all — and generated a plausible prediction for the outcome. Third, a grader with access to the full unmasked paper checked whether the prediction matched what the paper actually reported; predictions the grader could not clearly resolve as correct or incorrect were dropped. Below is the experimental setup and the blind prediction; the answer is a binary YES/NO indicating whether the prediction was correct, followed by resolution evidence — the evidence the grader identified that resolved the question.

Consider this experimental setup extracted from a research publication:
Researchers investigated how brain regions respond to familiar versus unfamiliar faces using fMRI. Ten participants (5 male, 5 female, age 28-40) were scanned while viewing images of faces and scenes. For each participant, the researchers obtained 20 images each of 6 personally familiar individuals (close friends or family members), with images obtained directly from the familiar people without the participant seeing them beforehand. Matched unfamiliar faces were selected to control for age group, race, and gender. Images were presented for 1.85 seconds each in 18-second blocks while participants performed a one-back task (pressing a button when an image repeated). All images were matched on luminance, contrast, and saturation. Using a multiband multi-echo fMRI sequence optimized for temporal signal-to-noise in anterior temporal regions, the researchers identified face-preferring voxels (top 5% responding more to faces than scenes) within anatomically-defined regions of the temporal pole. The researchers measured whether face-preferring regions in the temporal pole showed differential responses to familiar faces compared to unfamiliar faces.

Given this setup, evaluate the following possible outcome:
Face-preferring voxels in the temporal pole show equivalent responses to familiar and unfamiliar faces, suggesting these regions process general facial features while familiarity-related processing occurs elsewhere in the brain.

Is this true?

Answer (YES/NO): NO